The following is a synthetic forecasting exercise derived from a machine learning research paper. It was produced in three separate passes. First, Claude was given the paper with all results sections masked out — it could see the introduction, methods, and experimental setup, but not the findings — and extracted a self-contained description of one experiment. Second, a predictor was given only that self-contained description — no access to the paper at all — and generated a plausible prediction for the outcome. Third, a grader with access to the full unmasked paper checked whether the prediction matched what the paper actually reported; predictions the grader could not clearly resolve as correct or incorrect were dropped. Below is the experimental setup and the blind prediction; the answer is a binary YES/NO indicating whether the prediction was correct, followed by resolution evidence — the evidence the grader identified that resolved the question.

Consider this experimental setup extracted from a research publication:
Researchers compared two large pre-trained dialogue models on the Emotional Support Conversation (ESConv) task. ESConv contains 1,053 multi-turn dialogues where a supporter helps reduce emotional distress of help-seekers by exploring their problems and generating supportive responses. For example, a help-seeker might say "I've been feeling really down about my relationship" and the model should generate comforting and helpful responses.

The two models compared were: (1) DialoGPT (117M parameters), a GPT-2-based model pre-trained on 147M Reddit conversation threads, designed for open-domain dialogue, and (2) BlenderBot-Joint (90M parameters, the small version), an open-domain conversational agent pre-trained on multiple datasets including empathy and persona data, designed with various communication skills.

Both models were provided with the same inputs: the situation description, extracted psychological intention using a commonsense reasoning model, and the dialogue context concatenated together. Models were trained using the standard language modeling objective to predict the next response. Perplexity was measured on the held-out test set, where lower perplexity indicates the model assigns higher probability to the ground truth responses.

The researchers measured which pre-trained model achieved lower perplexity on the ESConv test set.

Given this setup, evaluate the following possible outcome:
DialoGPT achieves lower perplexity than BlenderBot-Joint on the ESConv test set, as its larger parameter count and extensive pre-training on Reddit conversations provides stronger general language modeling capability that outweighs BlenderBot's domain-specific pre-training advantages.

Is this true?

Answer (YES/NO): YES